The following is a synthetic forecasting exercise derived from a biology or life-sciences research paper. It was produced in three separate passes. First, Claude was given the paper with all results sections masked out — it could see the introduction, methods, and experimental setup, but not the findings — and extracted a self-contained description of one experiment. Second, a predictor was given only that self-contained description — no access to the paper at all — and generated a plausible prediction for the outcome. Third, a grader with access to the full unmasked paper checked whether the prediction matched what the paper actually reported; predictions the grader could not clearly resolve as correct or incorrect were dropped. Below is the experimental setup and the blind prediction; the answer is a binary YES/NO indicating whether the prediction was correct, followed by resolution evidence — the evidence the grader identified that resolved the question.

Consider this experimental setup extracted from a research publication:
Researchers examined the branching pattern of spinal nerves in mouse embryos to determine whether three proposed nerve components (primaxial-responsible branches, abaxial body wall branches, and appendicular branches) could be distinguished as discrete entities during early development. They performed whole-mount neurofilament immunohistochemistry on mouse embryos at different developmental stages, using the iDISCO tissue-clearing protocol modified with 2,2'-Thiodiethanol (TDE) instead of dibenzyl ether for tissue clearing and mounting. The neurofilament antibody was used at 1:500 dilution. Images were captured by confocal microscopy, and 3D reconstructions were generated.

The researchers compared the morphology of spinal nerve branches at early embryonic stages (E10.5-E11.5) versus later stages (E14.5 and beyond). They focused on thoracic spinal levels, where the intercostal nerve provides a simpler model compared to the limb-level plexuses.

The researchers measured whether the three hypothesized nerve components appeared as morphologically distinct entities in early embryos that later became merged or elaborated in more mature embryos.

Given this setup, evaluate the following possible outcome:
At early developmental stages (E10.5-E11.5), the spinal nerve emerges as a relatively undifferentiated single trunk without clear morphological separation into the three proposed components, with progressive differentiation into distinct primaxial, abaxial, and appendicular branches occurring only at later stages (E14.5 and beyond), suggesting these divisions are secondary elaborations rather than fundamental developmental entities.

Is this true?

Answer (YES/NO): NO